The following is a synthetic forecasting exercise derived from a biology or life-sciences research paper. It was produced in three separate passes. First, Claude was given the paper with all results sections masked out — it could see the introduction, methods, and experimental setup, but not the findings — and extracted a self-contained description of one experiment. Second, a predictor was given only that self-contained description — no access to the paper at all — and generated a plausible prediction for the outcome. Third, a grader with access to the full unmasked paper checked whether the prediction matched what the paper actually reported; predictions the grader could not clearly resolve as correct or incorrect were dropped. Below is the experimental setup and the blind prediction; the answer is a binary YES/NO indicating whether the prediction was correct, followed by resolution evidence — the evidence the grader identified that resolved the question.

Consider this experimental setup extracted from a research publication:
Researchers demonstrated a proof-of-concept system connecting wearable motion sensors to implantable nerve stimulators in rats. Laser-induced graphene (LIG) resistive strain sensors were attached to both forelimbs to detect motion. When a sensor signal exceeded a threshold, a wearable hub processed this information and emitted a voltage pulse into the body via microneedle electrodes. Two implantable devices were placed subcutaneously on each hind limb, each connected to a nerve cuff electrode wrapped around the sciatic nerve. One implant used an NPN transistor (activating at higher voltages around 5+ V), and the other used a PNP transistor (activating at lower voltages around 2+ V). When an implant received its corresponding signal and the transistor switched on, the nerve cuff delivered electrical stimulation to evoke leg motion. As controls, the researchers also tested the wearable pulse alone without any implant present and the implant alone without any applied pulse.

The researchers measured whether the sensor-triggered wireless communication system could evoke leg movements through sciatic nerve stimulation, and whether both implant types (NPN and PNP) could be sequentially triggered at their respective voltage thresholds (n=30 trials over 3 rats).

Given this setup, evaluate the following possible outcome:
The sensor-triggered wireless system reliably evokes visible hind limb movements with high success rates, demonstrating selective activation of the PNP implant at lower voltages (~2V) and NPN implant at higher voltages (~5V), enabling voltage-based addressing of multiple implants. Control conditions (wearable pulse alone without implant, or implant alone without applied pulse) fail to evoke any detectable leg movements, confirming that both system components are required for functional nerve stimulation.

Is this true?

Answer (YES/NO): NO